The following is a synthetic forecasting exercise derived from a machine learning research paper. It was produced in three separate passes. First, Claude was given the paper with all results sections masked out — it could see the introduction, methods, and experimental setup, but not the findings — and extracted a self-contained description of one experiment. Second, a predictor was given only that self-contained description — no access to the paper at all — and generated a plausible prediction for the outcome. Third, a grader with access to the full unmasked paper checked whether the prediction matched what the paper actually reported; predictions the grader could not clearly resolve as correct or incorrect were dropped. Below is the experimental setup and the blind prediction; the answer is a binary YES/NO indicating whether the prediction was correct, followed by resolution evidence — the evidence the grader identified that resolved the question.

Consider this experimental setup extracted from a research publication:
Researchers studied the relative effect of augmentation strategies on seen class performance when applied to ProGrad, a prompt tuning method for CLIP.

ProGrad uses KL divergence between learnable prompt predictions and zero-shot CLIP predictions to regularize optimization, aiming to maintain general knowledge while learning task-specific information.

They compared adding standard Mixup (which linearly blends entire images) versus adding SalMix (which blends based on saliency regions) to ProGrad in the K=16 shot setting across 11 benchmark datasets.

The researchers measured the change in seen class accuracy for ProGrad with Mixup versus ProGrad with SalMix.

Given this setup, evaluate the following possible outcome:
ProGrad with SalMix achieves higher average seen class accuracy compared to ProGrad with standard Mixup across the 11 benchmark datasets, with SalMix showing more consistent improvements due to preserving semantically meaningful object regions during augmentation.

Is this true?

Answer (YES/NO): YES